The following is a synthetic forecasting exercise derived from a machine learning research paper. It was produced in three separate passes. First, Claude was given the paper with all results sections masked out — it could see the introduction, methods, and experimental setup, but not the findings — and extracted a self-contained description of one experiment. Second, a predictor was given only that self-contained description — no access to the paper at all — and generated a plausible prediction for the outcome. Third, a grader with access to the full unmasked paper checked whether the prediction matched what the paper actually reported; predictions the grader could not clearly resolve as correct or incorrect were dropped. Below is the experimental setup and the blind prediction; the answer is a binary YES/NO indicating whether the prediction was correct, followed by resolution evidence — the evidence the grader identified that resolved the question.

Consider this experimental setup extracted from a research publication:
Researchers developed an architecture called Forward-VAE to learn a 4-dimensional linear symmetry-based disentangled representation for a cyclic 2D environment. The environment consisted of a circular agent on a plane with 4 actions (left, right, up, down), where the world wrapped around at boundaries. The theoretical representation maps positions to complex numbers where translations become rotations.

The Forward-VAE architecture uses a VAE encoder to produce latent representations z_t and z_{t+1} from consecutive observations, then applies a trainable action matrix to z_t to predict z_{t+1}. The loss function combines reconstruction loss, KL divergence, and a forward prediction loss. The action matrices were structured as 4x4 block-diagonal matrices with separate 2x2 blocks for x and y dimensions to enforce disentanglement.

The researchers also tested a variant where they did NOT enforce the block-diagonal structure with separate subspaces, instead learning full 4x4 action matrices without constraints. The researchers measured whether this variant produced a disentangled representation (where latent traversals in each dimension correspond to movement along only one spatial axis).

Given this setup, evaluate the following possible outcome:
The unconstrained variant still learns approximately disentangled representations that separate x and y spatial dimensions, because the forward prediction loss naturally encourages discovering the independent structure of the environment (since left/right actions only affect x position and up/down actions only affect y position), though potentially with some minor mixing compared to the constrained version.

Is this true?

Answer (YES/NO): NO